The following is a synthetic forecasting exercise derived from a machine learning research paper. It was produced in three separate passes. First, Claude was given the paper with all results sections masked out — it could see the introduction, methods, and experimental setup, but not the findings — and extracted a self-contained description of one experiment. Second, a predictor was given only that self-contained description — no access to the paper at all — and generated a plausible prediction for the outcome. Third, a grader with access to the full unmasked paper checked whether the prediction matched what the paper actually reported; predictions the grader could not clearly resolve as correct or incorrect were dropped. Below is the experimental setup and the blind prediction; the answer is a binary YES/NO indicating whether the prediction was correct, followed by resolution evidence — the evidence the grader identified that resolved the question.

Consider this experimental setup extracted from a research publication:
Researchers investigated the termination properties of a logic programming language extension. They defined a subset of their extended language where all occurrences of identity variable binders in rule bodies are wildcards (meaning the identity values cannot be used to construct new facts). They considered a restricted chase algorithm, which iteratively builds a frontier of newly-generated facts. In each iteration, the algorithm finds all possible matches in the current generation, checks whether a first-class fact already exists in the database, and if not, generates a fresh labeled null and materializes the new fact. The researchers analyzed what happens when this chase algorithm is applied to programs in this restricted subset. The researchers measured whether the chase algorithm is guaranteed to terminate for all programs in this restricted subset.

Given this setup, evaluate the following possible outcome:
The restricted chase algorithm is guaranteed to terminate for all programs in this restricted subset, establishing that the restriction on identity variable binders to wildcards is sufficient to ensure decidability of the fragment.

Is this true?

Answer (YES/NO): YES